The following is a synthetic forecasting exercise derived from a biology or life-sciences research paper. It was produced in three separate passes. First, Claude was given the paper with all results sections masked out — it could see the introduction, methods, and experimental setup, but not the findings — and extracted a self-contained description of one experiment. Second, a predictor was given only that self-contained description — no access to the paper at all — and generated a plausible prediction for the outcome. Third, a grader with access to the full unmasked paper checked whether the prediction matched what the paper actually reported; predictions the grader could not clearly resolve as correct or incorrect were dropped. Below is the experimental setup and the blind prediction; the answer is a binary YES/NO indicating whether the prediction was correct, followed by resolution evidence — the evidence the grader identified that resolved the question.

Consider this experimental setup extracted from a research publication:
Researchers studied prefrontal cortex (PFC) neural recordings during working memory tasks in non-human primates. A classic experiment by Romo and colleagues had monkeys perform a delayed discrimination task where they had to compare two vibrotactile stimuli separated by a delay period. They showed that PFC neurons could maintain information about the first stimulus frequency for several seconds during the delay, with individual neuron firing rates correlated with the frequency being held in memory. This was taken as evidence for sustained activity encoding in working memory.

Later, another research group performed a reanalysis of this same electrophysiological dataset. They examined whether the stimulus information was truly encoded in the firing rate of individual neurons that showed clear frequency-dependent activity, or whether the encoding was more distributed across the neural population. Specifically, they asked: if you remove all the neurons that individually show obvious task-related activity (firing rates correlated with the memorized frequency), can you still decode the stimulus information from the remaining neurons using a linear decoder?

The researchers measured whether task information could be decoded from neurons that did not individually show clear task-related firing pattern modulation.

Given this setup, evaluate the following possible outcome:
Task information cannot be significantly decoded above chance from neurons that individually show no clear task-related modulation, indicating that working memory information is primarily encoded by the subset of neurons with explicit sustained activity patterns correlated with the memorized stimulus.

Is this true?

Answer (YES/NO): NO